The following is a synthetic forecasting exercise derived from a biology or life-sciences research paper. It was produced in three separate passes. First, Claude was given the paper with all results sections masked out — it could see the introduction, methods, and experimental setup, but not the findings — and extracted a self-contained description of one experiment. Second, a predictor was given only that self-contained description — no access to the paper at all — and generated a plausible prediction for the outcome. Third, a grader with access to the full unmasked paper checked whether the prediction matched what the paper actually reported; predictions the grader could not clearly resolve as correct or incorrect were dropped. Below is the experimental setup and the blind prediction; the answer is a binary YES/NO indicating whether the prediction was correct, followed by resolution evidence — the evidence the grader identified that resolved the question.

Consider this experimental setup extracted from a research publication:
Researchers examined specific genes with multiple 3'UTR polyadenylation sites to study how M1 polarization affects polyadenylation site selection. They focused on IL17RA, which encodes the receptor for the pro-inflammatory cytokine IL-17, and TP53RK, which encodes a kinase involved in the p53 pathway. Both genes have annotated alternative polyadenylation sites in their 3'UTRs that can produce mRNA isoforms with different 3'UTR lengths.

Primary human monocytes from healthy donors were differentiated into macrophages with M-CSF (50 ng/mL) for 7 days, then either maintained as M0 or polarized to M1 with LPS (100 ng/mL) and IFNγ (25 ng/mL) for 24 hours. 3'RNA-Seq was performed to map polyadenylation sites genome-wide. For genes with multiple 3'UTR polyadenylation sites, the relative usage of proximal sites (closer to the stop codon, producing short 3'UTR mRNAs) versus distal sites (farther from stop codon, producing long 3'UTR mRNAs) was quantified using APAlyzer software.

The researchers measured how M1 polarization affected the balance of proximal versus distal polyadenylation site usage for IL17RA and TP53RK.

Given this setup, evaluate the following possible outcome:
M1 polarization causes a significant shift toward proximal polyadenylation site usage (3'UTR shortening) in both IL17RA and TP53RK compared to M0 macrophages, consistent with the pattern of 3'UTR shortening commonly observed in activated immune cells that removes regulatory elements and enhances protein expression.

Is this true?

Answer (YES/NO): YES